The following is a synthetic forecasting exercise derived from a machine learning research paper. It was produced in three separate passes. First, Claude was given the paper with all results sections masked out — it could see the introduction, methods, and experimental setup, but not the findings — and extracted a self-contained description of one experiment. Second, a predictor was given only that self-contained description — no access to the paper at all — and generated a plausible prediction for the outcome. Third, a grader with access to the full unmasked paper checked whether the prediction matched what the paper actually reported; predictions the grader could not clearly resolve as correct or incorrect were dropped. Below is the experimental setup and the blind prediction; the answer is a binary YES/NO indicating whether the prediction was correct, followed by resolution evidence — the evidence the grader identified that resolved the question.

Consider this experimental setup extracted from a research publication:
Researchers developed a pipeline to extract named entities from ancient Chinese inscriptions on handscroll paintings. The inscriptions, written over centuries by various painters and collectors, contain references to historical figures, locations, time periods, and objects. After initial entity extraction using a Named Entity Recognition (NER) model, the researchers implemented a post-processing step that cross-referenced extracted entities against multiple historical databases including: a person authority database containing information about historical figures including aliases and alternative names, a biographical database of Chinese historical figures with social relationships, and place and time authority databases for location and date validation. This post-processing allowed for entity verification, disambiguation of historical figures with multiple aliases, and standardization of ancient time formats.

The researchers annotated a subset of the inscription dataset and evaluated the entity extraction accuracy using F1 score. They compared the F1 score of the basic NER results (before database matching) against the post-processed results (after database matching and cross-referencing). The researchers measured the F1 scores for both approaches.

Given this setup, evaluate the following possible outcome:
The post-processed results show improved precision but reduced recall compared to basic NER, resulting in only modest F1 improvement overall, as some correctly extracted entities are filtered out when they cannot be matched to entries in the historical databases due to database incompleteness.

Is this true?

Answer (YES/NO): NO